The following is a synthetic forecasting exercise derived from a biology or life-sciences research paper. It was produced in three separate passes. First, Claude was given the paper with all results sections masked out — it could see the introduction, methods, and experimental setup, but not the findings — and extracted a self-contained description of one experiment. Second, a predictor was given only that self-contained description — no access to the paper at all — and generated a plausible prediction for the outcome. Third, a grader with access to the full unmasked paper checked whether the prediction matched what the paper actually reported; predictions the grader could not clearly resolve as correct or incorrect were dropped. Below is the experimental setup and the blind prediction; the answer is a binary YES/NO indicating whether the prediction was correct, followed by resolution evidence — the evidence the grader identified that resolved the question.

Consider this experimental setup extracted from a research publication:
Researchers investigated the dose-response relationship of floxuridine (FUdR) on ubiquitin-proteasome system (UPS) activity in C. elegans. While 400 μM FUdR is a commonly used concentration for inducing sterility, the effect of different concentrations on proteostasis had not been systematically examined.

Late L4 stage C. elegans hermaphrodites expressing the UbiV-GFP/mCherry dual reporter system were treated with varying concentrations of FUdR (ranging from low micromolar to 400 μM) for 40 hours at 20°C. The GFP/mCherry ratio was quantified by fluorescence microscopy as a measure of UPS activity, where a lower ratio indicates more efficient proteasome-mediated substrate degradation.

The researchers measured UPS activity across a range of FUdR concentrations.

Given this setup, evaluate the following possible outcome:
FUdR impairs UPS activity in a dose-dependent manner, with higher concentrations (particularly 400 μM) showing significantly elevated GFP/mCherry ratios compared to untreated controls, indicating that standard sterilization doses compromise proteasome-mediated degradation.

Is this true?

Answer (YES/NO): NO